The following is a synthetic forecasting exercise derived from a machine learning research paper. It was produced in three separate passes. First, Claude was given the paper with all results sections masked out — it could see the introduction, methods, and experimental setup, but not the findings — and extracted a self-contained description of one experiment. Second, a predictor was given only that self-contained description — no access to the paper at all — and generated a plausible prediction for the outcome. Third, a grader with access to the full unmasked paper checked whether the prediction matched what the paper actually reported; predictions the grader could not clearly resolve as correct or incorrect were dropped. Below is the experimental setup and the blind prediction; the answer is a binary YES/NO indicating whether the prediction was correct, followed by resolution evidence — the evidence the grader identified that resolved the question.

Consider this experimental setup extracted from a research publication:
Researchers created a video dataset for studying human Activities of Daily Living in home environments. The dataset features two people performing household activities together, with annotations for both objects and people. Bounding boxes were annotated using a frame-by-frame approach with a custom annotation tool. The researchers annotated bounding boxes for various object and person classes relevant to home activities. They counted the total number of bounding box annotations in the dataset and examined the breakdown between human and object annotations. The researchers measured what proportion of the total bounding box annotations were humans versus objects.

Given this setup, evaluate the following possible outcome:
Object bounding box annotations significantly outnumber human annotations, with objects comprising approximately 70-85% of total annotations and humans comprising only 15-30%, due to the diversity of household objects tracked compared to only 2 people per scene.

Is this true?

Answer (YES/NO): NO